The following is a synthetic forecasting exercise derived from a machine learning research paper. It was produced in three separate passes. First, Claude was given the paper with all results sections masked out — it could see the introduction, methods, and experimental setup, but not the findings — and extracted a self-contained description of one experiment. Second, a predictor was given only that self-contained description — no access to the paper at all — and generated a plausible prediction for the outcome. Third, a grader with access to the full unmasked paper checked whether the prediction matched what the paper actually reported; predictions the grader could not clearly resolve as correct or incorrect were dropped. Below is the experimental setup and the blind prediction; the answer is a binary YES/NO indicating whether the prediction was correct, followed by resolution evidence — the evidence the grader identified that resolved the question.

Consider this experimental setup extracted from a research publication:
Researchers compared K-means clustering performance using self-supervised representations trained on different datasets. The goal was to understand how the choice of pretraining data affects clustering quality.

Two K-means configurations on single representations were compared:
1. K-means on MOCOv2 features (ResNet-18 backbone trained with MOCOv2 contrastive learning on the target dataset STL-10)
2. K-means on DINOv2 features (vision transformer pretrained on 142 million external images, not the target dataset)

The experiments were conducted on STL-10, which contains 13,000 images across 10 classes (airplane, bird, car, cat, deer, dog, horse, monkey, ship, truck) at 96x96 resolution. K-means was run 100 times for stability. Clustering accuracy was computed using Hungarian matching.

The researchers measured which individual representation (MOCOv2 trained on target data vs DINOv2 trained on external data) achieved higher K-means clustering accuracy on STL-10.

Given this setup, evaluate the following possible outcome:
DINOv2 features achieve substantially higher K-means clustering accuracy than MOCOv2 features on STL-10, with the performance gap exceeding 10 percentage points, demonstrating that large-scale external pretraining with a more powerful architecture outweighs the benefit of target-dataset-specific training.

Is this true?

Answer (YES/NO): NO